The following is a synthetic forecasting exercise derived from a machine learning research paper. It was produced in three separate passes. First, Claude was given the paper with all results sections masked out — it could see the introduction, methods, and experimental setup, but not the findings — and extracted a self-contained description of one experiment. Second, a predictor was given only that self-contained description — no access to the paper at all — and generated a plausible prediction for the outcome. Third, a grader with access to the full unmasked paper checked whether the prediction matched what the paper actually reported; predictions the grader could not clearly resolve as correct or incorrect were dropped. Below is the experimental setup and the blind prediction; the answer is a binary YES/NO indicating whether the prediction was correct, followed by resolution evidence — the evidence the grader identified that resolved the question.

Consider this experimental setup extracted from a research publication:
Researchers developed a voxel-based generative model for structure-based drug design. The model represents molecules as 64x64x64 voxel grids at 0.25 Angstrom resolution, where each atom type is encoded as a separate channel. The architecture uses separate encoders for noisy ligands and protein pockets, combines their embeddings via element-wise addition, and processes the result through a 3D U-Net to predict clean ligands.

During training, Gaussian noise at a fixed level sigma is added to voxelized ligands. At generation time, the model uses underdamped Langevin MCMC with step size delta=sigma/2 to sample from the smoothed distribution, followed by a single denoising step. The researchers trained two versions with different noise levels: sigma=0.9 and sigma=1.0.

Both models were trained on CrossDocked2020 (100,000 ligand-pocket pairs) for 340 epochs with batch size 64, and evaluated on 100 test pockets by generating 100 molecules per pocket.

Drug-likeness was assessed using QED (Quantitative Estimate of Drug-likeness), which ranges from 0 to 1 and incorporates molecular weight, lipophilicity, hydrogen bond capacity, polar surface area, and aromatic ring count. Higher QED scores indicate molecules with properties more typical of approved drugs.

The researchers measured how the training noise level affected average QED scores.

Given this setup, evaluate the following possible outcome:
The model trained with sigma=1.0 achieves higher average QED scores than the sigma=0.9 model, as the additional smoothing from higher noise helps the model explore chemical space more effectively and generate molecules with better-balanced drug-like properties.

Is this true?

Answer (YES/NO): NO